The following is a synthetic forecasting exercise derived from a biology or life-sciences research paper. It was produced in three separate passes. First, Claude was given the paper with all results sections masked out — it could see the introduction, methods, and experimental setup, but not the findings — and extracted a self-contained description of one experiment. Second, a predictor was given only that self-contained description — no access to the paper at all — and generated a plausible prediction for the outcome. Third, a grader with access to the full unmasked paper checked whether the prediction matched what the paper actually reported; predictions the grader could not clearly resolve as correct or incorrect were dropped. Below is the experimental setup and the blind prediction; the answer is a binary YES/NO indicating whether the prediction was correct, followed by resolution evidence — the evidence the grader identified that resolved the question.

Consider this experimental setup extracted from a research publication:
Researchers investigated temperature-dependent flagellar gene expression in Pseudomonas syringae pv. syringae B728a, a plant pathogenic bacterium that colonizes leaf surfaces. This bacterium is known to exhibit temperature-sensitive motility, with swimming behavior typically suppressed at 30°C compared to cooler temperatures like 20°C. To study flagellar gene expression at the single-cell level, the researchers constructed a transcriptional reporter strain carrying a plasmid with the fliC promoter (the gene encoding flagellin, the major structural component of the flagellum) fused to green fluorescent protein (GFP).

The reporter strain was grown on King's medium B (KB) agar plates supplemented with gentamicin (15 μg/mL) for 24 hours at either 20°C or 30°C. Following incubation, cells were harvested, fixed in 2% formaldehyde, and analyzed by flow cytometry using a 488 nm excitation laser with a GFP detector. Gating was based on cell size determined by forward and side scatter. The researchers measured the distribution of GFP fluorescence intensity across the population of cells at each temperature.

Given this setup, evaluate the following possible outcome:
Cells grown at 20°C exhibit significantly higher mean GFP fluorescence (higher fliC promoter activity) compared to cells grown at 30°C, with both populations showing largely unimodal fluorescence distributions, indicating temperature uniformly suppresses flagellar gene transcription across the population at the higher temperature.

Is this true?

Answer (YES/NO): NO